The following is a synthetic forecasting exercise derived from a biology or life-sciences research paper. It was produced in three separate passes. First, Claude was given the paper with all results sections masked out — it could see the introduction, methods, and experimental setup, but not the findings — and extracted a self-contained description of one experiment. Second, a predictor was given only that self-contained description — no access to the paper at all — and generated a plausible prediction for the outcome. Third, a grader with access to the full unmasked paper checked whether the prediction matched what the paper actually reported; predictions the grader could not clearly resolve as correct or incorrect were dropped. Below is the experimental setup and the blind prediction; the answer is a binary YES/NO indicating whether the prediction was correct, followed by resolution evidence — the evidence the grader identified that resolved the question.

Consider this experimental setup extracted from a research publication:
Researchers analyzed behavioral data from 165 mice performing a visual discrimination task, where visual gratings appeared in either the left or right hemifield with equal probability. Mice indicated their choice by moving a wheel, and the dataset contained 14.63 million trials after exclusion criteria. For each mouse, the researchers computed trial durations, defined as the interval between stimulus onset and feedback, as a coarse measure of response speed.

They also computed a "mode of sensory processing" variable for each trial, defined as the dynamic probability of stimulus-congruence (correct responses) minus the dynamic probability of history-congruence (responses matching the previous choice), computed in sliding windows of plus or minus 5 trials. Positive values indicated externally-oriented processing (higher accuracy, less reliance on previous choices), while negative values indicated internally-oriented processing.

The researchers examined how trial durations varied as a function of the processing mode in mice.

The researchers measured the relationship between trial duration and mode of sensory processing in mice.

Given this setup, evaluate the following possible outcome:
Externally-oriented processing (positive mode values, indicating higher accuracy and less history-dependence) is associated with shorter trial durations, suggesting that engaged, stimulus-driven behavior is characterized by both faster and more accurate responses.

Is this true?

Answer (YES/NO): YES